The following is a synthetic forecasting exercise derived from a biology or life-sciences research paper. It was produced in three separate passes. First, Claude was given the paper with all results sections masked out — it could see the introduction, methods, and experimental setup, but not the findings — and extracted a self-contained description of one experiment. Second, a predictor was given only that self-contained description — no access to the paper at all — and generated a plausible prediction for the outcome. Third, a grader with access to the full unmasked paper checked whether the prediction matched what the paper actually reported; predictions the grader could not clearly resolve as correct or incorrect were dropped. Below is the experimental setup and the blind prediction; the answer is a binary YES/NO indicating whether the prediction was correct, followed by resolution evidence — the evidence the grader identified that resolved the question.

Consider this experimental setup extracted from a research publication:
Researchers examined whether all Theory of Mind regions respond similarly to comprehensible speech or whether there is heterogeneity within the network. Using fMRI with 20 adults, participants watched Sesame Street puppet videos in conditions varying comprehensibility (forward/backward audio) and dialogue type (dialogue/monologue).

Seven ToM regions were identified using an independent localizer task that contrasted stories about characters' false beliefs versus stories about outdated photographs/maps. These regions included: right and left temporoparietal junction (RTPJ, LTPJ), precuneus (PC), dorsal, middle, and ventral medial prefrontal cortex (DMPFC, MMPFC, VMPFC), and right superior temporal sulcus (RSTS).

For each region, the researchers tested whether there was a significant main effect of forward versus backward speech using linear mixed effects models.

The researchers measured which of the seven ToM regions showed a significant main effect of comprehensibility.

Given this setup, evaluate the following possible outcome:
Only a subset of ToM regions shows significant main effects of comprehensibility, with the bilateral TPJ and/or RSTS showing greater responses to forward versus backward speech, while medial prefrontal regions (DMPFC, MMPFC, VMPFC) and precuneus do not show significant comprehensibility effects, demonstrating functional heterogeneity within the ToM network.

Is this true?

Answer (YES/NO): NO